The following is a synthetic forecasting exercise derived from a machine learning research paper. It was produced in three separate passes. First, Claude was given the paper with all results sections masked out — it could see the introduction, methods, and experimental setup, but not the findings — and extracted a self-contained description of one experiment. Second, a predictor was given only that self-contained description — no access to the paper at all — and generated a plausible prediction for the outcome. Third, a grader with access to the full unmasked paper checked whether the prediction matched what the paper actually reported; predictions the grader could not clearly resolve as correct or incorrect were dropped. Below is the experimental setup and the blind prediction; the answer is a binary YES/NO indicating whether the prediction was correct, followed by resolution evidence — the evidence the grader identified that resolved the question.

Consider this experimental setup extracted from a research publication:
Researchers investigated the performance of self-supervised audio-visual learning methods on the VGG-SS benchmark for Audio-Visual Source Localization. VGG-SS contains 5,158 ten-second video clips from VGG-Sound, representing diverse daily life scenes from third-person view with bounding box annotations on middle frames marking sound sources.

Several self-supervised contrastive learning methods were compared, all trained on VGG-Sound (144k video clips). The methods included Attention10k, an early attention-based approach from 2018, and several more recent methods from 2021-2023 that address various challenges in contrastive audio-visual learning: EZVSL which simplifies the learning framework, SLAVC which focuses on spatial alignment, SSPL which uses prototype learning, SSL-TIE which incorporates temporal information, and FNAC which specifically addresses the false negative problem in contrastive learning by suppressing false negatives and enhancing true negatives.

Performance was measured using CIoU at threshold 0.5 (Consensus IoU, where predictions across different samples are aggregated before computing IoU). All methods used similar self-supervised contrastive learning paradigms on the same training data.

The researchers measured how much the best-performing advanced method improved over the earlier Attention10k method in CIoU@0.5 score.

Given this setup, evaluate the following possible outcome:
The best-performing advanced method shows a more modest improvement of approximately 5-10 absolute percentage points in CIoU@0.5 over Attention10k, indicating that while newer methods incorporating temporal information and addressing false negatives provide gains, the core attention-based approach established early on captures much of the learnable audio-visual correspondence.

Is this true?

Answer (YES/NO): NO